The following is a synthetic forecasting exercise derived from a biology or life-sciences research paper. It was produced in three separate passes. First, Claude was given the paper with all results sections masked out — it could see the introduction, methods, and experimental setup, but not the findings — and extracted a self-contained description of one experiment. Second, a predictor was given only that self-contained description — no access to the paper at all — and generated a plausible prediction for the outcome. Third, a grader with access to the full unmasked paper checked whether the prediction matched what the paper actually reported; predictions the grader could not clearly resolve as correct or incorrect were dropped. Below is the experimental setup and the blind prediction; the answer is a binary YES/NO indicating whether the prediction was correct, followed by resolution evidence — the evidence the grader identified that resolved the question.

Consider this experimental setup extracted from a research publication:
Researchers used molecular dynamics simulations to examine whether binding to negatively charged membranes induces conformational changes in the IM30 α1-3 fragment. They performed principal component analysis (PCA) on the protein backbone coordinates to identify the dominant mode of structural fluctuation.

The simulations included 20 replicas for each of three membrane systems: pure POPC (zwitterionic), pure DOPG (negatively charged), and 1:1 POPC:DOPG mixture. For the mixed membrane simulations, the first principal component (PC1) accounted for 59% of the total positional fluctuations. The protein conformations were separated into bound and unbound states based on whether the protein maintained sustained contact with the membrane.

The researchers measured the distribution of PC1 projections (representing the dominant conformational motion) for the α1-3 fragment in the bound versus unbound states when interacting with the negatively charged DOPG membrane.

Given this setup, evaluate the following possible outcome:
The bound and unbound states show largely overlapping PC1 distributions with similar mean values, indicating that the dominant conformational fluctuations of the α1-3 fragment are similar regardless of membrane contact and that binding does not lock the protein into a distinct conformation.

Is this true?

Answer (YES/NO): YES